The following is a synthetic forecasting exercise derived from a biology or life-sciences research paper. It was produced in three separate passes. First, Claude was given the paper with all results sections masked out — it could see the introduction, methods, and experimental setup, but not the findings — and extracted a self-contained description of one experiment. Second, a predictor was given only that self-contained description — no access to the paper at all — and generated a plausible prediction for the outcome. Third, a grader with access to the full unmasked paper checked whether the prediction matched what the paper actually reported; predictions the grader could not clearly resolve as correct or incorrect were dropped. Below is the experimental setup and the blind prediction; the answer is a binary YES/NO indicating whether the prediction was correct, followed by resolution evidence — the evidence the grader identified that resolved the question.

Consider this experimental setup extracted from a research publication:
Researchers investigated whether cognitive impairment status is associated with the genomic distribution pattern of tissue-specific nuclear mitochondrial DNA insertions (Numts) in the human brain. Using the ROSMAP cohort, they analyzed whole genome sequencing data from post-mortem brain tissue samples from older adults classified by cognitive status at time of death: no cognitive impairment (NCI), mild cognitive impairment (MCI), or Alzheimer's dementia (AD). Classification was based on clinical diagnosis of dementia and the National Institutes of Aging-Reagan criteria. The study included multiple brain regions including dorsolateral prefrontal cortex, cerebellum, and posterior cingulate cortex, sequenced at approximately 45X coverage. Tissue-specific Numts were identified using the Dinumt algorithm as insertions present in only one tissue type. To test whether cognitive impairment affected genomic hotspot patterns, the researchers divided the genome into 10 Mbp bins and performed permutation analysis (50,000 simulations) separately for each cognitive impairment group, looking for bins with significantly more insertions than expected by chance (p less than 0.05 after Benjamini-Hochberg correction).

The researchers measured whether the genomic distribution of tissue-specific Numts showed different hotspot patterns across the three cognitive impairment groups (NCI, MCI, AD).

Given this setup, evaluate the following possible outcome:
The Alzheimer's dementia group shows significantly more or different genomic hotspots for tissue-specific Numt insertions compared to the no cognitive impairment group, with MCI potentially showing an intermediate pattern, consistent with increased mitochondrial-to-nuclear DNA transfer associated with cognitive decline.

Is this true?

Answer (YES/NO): NO